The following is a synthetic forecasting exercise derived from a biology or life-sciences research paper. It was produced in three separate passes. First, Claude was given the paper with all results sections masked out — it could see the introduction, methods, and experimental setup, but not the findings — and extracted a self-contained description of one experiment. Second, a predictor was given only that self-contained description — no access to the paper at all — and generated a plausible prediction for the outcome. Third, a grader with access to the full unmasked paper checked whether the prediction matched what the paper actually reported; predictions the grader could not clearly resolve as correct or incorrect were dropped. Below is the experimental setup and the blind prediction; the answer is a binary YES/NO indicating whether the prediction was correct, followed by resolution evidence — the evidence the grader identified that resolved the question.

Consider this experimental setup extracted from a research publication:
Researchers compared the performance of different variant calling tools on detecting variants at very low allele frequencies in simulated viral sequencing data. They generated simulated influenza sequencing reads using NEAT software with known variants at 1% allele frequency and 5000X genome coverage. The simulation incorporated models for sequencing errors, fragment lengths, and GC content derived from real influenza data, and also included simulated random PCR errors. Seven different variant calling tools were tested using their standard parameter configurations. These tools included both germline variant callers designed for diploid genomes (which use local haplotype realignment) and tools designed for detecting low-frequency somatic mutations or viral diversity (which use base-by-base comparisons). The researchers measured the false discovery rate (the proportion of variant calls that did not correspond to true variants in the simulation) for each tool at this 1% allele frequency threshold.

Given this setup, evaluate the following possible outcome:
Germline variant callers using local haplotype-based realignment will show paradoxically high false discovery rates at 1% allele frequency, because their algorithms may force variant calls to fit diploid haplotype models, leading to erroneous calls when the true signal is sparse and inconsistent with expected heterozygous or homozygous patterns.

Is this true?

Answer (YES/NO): NO